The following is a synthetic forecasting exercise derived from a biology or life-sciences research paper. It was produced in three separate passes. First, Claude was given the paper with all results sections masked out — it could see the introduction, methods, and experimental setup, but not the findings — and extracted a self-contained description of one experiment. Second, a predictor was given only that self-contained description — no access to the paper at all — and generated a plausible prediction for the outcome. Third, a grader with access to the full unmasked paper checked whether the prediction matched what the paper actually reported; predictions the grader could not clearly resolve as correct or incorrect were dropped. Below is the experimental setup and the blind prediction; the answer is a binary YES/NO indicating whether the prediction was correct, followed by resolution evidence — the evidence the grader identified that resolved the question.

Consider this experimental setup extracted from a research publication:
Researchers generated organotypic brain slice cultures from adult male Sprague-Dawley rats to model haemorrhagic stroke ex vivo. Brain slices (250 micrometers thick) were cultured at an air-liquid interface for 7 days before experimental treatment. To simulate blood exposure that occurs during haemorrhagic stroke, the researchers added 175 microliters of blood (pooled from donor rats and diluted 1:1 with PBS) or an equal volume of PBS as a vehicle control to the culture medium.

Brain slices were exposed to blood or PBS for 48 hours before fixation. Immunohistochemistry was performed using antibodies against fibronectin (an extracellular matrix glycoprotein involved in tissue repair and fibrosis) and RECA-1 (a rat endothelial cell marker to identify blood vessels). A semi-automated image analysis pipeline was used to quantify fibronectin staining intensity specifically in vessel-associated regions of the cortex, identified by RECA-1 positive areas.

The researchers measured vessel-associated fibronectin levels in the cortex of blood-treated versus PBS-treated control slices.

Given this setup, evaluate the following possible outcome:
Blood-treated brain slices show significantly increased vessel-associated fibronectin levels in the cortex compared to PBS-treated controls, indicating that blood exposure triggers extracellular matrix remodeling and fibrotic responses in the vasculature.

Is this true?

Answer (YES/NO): YES